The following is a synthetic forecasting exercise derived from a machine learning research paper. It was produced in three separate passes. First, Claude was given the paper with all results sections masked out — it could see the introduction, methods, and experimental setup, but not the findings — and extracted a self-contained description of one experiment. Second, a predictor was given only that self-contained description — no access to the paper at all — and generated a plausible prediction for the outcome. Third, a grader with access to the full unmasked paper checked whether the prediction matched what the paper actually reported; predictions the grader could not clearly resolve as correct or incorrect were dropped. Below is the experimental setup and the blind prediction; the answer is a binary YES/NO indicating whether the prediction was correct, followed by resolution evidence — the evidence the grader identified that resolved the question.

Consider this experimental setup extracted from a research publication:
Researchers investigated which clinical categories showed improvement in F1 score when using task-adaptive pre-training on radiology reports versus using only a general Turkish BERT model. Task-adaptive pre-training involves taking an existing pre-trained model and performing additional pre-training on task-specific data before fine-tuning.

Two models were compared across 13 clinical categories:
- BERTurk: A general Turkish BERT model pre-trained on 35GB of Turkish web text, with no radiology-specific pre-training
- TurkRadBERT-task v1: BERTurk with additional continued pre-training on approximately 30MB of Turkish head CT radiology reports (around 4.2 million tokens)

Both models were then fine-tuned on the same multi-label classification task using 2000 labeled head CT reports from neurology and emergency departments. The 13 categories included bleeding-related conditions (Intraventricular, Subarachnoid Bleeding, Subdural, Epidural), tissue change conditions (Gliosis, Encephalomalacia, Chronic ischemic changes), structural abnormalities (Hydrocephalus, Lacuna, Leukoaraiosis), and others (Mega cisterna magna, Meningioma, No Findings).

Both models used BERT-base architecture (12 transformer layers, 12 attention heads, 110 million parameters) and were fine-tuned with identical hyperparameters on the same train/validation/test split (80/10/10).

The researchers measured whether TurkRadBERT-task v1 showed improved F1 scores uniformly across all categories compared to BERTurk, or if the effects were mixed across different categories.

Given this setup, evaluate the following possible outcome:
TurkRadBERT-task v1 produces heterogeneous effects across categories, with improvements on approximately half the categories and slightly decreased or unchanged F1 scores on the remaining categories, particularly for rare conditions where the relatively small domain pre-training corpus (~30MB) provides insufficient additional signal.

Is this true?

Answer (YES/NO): NO